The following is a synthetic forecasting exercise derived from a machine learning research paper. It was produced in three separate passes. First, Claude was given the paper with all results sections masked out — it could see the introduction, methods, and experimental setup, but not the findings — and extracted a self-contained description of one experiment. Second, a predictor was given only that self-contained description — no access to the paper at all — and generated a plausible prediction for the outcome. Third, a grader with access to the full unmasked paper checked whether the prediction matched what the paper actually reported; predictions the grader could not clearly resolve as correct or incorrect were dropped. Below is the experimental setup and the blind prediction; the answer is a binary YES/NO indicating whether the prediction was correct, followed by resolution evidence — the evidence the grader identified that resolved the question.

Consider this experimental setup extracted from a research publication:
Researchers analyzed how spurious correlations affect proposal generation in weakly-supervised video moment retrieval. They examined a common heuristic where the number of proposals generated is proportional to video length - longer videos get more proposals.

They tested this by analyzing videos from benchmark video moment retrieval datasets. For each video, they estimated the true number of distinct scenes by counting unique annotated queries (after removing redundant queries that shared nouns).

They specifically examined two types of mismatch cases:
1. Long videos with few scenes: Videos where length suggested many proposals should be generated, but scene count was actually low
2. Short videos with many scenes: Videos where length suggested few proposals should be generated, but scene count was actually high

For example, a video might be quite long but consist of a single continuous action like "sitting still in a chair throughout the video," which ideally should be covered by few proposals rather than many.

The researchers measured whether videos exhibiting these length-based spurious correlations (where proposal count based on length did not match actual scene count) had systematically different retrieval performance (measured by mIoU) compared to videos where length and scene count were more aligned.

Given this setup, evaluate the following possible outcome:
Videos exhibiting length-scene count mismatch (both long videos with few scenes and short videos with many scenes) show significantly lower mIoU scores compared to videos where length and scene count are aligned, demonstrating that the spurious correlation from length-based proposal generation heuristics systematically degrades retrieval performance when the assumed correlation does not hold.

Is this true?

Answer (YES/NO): YES